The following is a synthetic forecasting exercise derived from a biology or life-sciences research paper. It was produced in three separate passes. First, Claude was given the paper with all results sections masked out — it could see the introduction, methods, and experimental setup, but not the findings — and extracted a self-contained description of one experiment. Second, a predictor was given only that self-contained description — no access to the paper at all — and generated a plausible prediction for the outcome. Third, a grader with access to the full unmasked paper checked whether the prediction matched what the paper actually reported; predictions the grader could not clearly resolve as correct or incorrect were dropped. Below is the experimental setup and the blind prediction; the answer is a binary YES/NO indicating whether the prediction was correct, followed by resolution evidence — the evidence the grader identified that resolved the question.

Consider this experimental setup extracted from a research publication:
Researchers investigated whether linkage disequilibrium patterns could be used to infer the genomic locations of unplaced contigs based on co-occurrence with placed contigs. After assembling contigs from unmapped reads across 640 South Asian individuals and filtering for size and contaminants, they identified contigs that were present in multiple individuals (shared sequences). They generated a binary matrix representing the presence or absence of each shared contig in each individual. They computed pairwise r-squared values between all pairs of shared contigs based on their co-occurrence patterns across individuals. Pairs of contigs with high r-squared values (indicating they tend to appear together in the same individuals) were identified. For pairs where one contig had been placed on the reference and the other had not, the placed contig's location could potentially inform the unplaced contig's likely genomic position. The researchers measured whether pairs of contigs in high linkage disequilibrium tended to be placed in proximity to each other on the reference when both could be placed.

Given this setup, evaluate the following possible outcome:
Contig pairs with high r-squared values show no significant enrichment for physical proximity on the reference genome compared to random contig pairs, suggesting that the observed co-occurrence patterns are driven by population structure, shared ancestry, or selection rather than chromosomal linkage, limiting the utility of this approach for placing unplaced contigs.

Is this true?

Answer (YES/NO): NO